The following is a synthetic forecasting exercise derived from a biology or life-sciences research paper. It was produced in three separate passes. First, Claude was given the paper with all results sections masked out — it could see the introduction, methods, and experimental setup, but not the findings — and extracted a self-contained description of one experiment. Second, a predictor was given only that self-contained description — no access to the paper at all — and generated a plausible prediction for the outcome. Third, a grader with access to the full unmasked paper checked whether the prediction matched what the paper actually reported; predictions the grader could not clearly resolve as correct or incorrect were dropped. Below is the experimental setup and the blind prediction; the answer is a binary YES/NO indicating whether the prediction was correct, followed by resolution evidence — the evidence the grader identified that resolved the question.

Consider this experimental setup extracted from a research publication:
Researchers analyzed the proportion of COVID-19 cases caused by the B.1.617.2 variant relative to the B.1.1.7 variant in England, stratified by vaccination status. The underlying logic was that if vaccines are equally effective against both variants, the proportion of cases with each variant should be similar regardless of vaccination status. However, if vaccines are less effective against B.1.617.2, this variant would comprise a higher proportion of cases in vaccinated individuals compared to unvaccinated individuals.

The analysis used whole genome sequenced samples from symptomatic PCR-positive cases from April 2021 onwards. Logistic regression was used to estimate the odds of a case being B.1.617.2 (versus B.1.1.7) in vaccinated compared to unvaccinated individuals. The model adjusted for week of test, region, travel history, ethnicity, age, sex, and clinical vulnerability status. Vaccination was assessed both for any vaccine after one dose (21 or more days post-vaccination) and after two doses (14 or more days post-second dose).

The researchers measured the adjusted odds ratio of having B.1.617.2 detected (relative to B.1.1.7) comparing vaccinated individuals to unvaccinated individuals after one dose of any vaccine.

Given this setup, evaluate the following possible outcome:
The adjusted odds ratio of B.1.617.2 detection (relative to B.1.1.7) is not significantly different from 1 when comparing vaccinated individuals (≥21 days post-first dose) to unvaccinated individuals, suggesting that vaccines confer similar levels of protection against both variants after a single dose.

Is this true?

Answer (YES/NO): NO